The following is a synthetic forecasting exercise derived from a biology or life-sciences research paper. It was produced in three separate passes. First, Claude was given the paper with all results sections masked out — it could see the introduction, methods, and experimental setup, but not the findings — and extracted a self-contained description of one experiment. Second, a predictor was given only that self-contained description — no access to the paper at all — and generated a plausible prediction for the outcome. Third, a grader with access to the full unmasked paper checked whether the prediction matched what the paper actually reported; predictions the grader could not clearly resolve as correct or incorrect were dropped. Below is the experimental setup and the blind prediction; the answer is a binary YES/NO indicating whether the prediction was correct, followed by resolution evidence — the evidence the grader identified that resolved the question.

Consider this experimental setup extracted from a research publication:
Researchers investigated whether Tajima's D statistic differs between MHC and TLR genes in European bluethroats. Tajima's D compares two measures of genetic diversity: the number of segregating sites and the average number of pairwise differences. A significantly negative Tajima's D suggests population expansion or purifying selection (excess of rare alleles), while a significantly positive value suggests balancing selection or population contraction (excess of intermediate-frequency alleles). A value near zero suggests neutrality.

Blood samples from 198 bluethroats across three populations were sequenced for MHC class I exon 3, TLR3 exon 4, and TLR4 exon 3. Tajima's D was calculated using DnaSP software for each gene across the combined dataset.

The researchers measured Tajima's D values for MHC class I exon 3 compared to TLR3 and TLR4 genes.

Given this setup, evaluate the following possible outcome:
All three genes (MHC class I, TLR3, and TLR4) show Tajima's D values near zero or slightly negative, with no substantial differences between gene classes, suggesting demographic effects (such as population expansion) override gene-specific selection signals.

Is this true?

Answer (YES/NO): NO